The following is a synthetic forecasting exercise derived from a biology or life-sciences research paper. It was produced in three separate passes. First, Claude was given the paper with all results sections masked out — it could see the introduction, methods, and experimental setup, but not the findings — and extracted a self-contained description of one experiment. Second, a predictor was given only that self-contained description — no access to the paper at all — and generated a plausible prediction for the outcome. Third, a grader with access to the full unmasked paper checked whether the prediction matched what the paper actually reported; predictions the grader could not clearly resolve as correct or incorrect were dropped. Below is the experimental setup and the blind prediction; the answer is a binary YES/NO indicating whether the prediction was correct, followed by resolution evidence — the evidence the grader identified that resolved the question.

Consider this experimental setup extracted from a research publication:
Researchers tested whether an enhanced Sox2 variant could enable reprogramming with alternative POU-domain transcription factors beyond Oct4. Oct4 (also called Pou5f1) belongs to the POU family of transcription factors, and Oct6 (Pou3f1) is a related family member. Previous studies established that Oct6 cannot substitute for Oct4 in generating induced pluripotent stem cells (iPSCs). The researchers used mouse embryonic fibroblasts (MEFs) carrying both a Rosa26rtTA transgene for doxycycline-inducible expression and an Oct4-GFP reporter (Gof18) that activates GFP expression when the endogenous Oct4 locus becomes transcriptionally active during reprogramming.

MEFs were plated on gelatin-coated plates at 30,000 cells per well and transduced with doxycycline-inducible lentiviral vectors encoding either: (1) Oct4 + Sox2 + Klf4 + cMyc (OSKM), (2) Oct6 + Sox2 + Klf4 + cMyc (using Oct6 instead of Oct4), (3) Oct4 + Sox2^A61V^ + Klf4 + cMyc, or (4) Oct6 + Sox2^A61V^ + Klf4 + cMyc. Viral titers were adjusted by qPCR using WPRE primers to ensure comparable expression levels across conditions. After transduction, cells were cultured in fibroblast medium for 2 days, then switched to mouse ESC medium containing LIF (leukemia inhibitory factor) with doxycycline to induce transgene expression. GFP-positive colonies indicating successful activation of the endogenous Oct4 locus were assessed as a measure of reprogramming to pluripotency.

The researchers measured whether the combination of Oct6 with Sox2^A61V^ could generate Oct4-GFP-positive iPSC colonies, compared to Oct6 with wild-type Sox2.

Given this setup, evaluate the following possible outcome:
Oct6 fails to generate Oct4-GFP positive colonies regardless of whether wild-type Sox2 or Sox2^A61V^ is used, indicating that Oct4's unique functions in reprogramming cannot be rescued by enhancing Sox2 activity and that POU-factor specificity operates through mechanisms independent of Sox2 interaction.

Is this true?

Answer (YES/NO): NO